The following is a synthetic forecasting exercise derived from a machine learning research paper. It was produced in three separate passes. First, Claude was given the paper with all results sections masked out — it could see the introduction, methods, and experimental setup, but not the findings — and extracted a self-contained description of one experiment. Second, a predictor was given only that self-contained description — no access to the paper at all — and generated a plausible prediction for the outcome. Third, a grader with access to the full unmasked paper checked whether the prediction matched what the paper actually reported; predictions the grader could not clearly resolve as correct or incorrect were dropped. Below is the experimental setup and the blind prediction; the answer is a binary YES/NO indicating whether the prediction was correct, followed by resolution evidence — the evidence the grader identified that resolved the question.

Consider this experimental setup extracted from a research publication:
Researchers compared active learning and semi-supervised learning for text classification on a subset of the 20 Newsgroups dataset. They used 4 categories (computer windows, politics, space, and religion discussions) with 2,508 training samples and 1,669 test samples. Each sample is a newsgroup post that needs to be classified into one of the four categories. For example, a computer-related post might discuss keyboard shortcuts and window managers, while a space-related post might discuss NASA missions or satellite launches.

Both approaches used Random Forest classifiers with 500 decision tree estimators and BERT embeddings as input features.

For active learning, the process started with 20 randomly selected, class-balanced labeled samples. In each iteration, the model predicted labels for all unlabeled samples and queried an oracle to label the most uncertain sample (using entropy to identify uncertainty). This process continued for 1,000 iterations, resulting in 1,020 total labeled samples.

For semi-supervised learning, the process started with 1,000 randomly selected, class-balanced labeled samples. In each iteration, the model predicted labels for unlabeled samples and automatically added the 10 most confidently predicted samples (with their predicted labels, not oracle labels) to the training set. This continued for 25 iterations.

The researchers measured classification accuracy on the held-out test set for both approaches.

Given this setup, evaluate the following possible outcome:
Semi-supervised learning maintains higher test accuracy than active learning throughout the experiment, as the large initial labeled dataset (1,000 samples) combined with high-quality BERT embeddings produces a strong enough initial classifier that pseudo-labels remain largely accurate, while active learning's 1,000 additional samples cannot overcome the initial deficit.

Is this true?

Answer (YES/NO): NO